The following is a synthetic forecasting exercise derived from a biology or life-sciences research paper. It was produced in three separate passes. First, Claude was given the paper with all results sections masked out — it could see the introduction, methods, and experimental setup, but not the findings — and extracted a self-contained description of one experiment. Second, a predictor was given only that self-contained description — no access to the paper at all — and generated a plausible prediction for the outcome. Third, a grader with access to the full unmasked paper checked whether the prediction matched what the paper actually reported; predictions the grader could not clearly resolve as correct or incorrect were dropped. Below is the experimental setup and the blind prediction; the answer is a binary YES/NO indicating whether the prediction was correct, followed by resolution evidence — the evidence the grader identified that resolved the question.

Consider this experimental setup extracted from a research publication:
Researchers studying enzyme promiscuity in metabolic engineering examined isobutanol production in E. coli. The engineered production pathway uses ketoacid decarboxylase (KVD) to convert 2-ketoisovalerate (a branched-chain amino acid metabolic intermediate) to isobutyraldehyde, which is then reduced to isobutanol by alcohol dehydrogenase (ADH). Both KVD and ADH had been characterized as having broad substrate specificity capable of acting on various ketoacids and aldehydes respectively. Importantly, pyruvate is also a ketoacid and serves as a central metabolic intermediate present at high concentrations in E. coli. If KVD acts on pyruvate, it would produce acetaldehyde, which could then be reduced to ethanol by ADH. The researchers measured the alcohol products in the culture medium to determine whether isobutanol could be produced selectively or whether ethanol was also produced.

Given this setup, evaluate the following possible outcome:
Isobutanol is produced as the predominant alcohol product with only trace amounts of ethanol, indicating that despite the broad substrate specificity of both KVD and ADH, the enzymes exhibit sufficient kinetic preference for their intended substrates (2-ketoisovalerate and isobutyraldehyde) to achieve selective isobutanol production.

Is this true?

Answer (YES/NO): NO